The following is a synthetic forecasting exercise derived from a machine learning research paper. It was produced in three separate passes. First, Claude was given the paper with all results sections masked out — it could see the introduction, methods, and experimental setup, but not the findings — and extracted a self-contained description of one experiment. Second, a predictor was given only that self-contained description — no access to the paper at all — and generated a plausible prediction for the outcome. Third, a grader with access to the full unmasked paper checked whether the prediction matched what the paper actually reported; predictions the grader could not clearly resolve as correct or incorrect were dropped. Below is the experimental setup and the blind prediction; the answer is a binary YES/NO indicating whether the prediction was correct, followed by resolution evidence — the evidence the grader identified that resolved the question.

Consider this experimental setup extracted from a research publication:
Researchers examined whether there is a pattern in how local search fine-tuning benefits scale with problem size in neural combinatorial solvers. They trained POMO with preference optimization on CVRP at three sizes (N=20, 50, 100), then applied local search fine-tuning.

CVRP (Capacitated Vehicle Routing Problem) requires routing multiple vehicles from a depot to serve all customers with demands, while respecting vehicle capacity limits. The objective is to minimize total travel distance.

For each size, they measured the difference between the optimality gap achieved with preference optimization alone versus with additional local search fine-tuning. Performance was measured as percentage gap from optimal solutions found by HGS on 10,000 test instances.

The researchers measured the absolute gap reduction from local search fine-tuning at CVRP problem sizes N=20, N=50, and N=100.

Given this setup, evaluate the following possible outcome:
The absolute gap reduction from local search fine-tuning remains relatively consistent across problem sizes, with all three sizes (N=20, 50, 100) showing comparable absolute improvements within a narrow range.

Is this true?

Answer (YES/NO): NO